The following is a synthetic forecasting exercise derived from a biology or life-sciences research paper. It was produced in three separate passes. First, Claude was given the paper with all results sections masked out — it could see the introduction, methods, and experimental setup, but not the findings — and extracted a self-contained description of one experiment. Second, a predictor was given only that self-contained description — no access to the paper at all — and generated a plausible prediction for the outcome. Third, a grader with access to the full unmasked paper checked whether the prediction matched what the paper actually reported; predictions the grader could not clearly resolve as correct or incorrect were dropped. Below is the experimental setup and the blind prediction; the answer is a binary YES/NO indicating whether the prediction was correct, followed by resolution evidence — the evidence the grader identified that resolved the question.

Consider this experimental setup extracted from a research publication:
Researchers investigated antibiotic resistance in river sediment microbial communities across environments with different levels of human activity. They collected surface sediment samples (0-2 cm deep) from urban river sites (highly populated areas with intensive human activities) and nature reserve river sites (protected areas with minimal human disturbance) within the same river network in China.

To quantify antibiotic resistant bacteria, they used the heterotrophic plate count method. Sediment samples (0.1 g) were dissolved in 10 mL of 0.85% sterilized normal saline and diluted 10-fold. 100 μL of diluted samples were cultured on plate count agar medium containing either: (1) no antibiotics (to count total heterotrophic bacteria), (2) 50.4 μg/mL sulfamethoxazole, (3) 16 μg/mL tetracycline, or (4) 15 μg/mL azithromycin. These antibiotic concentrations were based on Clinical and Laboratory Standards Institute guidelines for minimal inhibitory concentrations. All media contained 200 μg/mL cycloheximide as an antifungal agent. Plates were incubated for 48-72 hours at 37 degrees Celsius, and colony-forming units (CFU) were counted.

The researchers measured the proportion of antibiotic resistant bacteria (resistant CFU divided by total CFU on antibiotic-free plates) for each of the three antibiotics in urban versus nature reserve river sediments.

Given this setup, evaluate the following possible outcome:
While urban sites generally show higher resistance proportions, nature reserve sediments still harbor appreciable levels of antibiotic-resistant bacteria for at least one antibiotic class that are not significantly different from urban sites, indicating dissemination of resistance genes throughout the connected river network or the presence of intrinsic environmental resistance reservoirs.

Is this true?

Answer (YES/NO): NO